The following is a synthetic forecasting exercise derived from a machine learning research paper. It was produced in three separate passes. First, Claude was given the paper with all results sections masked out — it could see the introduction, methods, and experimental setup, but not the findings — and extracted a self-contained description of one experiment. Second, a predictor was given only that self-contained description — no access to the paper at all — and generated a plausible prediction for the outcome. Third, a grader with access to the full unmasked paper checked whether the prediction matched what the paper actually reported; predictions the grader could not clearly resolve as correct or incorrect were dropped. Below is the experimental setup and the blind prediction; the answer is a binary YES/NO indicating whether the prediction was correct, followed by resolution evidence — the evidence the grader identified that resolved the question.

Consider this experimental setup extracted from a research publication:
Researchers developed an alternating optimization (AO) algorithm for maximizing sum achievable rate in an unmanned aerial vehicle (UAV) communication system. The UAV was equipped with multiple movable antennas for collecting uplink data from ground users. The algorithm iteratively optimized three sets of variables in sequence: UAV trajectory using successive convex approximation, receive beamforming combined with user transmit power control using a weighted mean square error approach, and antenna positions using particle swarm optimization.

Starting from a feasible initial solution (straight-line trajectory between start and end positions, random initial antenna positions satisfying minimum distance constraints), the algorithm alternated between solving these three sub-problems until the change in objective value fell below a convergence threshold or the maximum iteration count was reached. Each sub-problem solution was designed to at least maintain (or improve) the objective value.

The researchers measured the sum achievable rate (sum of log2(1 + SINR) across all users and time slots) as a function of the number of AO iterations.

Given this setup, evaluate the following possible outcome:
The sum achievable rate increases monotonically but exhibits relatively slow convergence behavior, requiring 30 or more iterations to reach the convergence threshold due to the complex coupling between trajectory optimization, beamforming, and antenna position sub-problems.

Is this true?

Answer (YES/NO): NO